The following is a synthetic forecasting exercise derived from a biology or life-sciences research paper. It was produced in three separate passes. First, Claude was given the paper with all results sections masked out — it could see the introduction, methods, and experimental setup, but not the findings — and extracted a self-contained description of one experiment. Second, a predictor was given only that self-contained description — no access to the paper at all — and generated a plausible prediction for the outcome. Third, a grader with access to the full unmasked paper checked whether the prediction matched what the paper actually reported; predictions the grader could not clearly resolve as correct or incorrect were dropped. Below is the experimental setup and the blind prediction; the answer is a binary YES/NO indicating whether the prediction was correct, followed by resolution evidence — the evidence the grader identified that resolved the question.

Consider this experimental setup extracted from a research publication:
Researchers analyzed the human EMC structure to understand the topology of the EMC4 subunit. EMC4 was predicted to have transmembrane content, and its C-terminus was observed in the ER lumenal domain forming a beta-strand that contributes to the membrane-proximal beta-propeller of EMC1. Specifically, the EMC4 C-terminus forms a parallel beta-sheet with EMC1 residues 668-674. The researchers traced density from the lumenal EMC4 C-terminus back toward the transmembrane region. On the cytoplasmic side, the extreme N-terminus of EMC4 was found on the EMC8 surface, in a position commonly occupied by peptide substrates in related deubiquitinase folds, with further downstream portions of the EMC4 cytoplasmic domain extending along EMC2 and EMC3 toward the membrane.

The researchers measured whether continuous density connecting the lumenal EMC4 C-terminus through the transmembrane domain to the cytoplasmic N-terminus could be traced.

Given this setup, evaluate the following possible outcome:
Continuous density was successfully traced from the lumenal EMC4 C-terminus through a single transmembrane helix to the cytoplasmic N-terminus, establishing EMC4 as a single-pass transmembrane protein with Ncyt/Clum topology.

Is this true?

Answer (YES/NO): NO